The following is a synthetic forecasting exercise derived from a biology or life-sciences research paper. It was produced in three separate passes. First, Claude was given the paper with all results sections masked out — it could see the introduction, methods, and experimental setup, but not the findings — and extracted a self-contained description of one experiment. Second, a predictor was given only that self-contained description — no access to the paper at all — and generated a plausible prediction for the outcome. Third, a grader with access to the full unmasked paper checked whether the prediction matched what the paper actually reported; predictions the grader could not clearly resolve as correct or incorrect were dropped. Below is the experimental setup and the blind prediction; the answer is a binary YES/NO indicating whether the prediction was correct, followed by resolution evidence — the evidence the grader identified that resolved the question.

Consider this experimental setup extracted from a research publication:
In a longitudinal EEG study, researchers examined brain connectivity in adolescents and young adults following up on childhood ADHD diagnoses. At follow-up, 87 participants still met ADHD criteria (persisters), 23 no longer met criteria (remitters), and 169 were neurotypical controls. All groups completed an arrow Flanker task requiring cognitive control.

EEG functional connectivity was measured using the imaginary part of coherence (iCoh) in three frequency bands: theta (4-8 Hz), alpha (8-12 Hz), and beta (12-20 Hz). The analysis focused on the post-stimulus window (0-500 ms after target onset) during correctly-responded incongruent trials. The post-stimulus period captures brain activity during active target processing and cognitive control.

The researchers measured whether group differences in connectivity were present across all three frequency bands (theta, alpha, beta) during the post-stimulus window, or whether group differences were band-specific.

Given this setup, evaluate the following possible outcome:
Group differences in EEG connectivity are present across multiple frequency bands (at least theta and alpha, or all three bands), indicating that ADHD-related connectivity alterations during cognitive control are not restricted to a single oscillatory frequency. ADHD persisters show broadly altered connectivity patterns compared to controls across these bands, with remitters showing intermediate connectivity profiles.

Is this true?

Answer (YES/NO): NO